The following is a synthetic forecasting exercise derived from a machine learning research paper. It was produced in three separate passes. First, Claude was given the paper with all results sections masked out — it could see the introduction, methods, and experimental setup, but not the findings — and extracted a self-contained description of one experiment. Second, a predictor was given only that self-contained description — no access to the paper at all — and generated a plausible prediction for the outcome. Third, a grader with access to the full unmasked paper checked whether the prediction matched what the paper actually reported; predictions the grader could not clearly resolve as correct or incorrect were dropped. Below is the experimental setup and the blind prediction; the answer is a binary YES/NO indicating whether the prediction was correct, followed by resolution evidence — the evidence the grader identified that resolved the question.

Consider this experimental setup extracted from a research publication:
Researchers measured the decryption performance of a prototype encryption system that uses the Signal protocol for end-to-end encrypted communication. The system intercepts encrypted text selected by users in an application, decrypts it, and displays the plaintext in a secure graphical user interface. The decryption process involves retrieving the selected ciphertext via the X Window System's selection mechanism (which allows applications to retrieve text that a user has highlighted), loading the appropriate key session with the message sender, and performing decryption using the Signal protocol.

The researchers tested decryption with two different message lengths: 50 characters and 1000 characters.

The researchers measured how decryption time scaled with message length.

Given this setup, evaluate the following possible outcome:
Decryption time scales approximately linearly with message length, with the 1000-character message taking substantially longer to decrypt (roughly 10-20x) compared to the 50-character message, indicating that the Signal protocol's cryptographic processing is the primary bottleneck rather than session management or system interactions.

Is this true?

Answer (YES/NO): NO